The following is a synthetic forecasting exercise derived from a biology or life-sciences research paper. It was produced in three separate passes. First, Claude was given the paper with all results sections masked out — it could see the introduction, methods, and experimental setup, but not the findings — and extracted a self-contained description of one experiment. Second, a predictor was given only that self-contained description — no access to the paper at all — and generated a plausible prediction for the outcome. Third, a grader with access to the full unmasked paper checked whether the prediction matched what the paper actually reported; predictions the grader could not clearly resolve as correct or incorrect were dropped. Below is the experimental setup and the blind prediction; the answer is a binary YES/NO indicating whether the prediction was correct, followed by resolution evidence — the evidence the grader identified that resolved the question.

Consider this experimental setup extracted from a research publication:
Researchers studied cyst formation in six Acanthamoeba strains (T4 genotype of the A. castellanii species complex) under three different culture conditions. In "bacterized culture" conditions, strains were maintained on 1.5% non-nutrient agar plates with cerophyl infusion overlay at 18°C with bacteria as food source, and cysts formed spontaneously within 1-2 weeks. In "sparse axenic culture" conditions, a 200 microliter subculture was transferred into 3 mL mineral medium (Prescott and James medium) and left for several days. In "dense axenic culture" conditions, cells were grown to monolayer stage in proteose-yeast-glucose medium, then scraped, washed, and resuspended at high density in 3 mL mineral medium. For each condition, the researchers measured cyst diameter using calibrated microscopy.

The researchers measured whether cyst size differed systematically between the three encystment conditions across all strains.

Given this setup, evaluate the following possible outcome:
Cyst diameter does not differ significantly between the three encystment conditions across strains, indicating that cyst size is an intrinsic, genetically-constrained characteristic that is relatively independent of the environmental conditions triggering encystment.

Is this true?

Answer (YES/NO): NO